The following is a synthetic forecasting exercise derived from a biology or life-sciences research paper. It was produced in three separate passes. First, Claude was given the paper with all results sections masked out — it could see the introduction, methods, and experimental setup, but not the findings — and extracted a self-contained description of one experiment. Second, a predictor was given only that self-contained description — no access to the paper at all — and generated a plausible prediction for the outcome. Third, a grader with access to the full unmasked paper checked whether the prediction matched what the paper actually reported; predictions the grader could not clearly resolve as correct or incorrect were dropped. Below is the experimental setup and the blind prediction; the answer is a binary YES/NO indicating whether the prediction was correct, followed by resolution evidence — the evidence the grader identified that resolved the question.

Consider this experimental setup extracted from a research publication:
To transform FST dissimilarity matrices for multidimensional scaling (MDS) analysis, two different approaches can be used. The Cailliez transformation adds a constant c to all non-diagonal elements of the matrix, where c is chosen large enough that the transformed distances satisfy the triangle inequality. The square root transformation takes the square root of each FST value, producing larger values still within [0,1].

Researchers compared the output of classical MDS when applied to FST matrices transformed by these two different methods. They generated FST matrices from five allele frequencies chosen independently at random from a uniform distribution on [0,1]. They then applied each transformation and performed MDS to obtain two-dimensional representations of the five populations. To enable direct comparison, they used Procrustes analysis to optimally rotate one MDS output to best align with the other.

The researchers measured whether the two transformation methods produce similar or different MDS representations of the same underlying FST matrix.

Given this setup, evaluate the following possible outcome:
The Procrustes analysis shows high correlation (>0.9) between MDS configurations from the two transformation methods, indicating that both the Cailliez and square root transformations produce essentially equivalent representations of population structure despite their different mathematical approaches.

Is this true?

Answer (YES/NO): NO